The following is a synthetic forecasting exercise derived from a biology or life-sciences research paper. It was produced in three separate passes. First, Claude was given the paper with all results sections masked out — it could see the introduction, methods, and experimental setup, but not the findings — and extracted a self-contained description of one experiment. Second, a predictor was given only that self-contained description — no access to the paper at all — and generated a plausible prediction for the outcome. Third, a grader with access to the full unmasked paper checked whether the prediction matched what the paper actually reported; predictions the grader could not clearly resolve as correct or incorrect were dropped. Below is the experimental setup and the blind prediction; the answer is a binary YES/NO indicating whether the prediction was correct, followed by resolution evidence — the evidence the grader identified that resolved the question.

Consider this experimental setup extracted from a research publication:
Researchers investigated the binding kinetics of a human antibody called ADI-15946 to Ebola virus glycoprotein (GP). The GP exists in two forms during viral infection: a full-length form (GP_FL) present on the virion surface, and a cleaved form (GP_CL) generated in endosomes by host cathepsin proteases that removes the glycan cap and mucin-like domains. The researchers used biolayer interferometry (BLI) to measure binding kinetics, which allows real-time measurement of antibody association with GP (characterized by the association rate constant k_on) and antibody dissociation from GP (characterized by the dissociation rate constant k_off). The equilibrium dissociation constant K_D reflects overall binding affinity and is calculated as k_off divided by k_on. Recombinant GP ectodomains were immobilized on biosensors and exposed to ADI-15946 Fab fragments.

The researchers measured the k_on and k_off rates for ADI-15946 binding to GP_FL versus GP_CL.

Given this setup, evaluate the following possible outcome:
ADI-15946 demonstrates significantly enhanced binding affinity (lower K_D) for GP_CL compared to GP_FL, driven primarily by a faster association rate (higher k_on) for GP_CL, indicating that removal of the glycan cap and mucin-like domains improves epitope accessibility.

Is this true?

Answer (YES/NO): NO